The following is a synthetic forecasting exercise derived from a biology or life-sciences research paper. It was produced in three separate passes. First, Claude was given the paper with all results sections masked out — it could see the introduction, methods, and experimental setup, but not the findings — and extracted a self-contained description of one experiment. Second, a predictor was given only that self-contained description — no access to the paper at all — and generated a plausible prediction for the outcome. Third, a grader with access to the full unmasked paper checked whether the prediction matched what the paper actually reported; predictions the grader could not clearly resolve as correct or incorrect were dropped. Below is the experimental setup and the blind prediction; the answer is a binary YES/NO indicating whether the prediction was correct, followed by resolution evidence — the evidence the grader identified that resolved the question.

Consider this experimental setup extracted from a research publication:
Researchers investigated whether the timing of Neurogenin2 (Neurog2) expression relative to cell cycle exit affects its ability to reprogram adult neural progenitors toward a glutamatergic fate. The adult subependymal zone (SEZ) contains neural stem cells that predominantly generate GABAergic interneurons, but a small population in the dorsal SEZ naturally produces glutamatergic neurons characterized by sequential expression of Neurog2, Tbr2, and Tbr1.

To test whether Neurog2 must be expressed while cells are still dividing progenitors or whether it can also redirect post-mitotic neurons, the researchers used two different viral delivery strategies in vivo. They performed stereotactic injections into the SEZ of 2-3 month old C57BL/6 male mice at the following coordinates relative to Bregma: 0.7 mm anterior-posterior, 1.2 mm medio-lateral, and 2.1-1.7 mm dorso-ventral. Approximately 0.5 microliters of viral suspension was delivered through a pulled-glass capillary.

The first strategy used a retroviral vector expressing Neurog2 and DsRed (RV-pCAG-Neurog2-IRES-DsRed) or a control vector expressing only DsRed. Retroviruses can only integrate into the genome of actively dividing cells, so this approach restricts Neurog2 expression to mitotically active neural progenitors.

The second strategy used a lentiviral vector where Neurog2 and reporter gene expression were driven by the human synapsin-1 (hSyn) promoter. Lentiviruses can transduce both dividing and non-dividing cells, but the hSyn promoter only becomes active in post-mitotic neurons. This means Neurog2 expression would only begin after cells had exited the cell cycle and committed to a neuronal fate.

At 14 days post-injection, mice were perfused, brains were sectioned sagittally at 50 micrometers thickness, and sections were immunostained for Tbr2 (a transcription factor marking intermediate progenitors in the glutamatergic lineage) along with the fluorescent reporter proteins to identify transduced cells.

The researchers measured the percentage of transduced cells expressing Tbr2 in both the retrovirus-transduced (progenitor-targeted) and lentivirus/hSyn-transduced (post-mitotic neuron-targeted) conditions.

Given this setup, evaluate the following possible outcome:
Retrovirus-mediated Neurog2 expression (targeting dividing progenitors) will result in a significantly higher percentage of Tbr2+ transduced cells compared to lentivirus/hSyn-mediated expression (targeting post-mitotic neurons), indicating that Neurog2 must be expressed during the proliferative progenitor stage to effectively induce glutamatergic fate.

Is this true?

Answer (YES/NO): YES